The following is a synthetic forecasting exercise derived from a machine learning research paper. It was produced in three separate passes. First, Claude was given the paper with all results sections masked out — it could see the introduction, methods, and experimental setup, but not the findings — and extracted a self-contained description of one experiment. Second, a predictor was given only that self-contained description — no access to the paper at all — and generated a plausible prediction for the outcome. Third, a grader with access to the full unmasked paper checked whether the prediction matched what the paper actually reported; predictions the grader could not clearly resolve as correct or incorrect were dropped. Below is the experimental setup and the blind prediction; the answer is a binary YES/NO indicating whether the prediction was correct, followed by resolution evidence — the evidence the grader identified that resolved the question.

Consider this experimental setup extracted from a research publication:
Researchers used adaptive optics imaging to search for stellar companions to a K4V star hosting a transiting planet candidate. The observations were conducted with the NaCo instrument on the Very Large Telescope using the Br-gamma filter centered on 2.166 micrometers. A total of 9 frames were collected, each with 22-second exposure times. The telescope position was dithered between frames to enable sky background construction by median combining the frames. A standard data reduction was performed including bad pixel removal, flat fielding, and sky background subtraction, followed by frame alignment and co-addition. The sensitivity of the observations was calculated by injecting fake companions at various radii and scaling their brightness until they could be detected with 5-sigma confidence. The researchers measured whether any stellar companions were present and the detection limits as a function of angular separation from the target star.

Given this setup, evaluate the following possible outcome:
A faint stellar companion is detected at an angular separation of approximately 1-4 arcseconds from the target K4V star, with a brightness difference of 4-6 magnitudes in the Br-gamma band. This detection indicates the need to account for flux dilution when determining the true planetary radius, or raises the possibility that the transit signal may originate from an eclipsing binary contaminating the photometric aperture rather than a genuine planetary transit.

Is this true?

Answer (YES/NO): NO